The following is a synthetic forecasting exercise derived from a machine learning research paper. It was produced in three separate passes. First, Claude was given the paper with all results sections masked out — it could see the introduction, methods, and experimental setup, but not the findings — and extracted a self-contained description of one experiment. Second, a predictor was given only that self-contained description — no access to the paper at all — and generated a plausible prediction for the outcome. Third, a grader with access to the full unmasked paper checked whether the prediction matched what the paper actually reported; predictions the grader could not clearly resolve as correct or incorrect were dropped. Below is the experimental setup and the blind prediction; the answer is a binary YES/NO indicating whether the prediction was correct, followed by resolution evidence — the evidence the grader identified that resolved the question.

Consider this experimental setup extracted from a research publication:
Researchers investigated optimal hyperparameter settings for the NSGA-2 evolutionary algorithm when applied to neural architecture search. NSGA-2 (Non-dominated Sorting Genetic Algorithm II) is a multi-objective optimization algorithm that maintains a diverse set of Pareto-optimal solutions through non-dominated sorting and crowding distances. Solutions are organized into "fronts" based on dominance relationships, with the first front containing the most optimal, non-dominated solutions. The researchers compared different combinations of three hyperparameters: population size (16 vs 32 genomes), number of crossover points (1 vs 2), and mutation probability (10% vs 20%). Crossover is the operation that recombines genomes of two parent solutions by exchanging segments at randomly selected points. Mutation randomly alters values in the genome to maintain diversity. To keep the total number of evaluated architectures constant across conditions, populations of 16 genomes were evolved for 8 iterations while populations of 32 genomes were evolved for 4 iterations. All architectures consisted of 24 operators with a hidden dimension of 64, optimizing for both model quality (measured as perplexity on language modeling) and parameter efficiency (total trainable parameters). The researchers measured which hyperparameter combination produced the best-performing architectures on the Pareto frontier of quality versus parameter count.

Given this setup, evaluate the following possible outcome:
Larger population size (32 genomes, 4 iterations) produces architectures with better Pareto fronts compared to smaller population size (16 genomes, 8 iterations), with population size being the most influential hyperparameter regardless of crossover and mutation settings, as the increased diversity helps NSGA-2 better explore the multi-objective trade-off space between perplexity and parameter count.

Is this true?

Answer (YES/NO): NO